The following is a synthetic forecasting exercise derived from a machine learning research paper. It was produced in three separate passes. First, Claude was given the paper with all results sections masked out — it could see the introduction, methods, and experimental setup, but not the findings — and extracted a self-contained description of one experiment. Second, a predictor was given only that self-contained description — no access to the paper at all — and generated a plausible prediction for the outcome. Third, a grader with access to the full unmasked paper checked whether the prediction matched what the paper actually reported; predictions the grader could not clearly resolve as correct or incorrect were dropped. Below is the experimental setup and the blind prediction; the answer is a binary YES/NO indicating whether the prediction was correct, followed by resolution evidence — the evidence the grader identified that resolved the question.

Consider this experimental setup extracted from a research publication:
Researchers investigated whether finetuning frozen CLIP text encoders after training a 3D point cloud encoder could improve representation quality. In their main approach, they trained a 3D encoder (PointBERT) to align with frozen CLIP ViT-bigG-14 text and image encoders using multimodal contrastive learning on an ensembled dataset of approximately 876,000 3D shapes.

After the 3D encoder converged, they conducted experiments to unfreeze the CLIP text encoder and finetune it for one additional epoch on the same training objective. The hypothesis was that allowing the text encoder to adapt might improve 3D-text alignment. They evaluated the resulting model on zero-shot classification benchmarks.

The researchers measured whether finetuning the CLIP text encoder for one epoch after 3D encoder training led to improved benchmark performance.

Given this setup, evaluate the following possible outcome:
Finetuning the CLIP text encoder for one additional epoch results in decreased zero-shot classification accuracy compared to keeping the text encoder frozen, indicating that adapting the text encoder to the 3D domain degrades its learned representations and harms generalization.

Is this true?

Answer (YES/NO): NO